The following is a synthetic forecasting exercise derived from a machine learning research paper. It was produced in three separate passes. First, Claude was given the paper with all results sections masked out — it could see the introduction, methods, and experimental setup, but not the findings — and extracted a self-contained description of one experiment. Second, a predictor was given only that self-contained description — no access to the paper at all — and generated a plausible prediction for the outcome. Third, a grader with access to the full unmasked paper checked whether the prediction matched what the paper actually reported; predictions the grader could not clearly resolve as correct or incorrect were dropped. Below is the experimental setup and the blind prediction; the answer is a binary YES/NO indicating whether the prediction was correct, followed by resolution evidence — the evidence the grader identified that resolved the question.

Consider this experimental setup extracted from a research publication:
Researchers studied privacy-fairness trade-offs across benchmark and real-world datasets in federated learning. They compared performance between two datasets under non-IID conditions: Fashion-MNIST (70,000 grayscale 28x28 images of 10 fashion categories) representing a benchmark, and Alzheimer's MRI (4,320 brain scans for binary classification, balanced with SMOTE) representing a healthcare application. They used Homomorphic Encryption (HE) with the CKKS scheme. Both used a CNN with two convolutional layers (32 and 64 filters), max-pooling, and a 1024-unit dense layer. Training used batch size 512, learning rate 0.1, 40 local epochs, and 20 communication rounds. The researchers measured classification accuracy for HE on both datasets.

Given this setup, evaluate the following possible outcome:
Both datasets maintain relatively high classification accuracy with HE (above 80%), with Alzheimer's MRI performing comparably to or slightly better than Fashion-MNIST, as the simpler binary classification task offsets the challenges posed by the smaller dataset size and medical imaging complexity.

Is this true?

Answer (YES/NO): NO